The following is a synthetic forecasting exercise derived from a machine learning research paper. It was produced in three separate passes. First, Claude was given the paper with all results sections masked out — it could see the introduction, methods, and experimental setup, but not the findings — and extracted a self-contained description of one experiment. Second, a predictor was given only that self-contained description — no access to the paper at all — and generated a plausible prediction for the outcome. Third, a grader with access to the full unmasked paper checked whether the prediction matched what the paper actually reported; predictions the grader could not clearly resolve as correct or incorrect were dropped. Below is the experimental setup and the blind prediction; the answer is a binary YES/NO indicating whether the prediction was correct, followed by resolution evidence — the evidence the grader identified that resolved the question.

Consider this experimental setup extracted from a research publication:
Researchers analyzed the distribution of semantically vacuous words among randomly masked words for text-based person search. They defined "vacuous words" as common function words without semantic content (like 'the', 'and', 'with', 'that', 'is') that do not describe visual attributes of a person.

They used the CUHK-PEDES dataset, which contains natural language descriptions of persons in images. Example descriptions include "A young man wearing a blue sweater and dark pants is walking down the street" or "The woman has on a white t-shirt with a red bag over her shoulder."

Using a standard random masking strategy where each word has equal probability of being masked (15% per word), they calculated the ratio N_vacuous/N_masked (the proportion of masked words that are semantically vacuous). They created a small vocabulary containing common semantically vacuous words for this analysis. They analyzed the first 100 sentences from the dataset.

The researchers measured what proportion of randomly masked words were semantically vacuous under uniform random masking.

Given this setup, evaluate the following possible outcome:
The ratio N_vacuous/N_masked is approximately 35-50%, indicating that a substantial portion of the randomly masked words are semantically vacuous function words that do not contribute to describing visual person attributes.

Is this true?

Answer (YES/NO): YES